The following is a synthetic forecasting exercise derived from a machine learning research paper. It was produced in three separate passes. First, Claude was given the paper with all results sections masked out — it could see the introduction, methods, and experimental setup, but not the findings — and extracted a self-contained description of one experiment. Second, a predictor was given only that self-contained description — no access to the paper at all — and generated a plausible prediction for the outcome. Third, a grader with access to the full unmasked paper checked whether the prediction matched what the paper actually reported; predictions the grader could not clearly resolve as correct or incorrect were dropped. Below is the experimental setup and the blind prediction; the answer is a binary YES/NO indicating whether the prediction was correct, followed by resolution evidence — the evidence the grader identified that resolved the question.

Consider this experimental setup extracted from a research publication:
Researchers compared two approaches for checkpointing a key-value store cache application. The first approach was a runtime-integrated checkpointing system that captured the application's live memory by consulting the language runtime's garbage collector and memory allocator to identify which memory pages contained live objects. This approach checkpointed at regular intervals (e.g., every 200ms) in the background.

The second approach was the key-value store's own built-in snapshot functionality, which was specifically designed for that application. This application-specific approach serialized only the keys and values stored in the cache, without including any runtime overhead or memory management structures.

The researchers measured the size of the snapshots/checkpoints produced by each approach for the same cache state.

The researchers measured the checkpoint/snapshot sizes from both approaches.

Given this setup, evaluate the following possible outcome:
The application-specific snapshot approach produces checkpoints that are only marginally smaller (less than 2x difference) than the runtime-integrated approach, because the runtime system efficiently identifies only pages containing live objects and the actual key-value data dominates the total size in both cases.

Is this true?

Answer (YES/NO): YES